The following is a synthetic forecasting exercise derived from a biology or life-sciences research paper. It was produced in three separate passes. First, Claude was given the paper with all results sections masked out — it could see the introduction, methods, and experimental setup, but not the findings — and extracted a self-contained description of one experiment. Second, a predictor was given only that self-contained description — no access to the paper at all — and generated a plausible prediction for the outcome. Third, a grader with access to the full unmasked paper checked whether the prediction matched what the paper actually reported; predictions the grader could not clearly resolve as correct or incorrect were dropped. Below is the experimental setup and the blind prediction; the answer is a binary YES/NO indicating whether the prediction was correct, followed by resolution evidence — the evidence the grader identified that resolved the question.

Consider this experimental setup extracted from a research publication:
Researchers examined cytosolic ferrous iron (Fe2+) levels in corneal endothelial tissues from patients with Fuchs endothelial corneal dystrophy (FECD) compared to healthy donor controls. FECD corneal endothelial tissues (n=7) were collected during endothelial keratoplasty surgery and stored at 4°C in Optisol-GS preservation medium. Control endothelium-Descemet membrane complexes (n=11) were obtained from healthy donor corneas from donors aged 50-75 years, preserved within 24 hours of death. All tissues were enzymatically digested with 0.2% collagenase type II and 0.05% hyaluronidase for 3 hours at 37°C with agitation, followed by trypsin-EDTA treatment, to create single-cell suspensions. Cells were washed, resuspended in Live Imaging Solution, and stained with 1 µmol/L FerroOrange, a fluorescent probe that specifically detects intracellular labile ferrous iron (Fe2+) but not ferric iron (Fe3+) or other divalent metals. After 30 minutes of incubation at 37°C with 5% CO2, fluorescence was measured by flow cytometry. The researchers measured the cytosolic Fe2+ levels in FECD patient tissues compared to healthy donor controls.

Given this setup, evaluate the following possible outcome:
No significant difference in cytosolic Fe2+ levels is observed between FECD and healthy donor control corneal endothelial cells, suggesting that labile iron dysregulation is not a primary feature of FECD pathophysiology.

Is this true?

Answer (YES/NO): NO